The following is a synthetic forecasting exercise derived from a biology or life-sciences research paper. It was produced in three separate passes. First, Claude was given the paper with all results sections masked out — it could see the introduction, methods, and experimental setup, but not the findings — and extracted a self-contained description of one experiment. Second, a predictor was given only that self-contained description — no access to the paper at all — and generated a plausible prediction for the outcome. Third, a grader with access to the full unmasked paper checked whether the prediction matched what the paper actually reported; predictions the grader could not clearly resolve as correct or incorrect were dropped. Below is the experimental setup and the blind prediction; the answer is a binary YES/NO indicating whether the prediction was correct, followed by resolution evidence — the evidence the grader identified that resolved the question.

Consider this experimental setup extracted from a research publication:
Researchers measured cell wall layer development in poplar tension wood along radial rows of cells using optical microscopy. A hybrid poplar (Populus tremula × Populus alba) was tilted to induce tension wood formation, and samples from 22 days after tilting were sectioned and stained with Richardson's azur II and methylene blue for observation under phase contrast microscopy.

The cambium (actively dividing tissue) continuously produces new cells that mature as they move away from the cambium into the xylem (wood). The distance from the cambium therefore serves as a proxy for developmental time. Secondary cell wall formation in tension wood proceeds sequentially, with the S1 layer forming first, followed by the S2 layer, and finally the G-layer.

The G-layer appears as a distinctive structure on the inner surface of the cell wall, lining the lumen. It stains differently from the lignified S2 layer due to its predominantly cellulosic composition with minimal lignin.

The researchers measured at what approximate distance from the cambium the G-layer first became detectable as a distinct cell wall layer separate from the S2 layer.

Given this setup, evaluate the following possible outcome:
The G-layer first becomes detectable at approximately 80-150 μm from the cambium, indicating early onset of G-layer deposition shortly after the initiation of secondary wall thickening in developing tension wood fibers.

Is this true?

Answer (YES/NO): NO